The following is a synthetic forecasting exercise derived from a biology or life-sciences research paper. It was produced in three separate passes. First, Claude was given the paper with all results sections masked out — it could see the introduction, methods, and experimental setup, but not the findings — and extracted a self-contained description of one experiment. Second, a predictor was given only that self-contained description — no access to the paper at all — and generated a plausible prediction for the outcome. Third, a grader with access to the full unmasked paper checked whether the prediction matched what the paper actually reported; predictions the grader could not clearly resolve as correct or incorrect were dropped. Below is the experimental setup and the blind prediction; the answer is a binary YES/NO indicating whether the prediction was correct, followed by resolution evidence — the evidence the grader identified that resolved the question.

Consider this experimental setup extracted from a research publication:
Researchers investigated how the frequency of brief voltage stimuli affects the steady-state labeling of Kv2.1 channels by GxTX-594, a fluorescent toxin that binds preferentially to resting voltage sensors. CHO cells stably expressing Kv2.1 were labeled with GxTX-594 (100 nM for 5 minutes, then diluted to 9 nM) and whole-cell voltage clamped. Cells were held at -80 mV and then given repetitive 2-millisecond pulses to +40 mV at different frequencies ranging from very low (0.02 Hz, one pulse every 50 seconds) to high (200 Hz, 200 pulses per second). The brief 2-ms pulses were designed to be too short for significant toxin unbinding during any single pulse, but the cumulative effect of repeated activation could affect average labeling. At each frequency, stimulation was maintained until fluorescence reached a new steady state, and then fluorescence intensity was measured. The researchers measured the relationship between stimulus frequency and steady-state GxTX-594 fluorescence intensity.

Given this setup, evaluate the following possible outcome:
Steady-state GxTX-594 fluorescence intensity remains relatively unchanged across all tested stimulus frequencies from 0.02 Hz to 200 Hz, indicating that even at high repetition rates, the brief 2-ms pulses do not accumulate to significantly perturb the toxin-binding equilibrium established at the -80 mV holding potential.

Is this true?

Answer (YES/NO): NO